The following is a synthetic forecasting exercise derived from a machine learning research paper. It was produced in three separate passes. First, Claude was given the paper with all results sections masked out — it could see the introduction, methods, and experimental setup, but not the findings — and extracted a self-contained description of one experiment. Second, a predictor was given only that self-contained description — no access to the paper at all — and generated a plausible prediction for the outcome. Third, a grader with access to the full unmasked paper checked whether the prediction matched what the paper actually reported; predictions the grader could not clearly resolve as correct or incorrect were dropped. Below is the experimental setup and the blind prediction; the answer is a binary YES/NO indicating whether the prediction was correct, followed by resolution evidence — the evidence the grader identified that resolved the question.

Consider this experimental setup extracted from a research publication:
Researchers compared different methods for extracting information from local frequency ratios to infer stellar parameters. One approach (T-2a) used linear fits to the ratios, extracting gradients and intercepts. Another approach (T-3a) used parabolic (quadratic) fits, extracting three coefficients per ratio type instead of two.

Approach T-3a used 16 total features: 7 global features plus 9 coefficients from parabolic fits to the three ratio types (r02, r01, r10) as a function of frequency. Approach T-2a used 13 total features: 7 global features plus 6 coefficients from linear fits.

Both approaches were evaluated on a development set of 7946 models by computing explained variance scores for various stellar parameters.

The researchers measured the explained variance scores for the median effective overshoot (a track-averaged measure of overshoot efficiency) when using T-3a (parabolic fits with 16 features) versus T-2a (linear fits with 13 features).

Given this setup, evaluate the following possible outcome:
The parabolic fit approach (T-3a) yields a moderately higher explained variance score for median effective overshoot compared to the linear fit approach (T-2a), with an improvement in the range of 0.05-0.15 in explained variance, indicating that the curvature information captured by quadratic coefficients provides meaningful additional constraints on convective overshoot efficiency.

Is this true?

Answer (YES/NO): NO